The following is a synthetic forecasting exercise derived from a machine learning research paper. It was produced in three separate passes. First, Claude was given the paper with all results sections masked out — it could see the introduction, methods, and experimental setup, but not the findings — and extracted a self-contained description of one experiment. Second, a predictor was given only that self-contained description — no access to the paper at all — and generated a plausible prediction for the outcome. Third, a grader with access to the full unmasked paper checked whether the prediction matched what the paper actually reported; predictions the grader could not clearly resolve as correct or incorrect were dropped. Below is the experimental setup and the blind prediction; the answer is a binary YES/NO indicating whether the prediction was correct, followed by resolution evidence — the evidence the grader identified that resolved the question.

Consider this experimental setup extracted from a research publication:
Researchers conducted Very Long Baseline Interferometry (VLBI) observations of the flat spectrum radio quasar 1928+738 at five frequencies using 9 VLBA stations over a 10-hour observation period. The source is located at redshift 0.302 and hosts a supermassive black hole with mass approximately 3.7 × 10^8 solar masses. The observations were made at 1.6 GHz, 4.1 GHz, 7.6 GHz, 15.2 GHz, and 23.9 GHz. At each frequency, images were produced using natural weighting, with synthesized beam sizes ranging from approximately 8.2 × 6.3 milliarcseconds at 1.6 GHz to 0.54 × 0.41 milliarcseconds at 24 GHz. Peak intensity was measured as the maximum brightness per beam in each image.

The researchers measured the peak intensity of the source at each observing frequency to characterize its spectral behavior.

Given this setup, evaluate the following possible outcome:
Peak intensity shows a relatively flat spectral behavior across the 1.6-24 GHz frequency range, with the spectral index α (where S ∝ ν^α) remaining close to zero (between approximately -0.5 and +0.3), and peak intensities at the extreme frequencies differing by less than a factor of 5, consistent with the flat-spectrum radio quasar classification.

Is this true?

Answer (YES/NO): NO